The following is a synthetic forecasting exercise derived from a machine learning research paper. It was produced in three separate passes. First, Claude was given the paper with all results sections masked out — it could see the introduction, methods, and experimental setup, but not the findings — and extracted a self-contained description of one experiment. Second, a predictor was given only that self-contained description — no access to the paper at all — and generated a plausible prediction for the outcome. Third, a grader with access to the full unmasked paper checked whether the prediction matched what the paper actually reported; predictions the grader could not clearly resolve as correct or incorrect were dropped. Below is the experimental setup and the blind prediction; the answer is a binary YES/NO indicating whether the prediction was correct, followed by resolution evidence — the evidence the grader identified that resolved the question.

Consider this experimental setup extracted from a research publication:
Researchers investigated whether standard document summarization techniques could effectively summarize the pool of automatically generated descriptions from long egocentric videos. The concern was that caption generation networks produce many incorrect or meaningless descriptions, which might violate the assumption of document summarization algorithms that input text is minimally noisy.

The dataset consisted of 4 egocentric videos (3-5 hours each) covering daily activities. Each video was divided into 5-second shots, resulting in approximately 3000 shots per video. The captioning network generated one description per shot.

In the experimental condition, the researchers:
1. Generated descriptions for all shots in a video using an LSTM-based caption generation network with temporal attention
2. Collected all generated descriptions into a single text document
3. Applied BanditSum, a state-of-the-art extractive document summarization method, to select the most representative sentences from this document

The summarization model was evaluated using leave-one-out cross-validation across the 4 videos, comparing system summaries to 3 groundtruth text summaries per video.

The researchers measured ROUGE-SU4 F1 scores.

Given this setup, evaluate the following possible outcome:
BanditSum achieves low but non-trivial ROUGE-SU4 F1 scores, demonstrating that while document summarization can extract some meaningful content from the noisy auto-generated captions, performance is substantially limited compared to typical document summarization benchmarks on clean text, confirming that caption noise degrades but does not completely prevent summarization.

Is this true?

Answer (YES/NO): YES